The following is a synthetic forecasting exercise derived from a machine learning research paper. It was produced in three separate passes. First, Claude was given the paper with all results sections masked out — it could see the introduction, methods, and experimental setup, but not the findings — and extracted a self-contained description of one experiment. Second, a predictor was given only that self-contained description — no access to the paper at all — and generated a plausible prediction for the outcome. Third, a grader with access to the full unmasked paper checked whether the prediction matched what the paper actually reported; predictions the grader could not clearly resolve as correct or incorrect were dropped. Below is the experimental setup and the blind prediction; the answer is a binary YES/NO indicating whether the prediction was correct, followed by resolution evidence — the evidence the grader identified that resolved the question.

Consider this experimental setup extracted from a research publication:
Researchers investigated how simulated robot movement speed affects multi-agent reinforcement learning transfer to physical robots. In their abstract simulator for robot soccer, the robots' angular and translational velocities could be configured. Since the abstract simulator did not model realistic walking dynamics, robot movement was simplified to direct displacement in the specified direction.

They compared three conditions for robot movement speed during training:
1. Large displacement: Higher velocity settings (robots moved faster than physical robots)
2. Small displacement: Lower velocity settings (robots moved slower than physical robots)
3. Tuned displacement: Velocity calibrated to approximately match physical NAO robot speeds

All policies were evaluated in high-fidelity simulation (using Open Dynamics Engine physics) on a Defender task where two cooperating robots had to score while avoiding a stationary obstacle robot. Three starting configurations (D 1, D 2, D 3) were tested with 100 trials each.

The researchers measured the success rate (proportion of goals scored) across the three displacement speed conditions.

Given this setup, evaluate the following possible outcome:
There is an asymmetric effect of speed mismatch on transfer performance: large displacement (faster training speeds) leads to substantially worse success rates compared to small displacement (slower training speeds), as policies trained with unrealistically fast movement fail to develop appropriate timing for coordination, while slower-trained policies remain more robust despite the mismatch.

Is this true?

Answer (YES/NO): NO